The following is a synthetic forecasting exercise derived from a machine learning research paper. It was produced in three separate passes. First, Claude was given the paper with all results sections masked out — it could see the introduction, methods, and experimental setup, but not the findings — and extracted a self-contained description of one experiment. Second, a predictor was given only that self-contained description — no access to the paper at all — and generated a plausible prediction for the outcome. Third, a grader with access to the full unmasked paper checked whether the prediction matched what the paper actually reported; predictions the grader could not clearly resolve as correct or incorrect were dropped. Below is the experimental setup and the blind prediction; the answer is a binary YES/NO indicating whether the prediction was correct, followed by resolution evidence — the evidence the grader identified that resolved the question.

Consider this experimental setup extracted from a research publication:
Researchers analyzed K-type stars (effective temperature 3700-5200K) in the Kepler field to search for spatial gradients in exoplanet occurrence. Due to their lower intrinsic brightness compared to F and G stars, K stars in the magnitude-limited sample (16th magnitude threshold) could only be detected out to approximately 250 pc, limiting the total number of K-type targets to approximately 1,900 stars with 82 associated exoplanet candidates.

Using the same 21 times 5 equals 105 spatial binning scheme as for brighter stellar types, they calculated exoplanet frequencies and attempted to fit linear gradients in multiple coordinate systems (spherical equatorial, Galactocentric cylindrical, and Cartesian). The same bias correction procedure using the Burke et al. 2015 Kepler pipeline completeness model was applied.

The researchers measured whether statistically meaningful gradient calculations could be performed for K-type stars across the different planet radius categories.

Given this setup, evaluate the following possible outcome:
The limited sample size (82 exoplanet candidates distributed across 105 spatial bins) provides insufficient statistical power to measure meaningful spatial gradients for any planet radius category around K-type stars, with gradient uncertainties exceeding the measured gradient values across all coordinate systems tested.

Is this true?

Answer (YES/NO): YES